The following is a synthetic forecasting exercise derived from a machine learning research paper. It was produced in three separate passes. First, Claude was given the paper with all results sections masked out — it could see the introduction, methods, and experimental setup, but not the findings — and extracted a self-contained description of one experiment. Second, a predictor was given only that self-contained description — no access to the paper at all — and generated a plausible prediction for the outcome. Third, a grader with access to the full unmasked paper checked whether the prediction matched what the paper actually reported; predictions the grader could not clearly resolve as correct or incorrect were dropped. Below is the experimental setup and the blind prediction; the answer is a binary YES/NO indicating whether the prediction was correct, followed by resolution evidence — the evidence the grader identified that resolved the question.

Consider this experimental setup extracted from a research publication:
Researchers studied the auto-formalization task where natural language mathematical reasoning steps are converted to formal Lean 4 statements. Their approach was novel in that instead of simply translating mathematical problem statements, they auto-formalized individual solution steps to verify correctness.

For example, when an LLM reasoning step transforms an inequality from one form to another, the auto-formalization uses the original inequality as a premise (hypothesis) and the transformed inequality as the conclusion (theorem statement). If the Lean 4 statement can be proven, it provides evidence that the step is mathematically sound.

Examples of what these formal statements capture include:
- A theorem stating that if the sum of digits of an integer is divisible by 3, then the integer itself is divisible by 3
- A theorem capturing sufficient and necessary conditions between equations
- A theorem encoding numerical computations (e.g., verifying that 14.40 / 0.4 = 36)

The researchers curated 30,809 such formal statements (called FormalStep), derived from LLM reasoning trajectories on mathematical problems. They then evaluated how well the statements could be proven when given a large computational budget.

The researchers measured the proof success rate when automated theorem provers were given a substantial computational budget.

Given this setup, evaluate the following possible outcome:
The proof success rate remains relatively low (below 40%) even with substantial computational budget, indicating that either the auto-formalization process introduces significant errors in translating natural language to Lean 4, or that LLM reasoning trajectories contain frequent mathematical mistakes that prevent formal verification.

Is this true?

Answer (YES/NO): NO